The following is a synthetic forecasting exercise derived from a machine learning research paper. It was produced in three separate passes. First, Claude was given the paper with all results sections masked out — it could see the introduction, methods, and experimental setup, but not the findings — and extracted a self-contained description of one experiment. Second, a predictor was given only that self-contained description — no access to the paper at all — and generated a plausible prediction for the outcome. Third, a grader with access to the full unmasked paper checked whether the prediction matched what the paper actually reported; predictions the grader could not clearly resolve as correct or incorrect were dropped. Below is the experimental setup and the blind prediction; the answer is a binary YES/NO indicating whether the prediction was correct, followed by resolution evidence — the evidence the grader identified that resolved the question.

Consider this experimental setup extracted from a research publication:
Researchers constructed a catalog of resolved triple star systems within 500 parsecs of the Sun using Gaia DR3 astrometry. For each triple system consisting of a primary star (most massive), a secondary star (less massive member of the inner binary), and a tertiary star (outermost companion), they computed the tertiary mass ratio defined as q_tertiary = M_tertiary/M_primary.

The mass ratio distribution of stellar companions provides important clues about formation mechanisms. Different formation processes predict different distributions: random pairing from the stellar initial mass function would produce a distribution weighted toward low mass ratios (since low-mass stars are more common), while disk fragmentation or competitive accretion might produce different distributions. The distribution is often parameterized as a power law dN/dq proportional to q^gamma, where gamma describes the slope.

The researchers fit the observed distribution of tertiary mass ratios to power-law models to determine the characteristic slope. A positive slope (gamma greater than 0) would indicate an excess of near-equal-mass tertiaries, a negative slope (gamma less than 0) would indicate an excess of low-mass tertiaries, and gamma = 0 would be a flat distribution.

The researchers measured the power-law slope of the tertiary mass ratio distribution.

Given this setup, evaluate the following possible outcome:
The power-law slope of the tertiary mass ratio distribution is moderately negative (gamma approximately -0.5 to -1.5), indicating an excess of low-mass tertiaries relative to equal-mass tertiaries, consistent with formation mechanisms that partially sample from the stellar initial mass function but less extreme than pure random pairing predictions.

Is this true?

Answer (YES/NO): YES